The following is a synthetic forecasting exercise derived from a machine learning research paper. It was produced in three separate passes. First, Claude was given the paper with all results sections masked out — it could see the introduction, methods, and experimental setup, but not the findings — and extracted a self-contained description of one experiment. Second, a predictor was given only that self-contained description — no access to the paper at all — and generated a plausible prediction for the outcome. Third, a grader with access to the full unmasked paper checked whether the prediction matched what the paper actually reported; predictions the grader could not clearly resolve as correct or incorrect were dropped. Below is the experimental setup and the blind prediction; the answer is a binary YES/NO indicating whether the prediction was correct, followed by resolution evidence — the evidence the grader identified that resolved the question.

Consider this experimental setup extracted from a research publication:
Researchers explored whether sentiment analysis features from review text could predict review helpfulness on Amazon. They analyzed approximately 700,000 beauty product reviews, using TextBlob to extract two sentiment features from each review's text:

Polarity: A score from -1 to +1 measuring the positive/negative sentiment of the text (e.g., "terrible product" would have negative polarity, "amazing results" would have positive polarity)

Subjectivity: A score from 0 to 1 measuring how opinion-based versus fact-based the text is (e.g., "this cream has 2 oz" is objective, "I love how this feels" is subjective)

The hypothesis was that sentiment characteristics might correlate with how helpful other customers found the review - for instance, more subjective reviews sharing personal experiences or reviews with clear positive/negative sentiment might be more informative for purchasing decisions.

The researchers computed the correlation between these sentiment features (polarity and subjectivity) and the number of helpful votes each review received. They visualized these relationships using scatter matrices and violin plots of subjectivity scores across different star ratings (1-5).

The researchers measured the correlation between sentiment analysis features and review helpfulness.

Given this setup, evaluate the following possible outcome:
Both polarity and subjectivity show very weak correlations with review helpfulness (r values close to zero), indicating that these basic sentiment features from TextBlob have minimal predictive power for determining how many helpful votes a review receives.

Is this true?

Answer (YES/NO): YES